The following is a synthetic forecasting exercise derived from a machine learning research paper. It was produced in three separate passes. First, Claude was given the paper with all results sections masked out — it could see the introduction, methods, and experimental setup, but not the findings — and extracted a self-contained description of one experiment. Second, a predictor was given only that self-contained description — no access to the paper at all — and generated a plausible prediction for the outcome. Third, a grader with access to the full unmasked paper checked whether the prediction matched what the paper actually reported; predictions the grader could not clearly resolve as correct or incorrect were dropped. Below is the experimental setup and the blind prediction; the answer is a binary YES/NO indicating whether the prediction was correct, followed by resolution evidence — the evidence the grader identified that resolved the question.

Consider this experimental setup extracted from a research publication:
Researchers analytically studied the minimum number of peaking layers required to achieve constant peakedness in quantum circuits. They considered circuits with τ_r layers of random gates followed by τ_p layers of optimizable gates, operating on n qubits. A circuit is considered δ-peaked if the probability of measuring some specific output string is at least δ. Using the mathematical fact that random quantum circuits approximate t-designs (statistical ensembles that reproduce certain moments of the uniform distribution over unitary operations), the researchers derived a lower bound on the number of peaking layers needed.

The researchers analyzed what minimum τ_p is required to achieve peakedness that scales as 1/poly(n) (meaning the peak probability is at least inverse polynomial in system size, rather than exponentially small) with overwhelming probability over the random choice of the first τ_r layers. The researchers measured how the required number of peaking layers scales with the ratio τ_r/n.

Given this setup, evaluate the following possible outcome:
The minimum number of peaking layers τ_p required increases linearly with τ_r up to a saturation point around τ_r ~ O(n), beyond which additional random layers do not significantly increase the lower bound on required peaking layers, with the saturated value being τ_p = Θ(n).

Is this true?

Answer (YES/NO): NO